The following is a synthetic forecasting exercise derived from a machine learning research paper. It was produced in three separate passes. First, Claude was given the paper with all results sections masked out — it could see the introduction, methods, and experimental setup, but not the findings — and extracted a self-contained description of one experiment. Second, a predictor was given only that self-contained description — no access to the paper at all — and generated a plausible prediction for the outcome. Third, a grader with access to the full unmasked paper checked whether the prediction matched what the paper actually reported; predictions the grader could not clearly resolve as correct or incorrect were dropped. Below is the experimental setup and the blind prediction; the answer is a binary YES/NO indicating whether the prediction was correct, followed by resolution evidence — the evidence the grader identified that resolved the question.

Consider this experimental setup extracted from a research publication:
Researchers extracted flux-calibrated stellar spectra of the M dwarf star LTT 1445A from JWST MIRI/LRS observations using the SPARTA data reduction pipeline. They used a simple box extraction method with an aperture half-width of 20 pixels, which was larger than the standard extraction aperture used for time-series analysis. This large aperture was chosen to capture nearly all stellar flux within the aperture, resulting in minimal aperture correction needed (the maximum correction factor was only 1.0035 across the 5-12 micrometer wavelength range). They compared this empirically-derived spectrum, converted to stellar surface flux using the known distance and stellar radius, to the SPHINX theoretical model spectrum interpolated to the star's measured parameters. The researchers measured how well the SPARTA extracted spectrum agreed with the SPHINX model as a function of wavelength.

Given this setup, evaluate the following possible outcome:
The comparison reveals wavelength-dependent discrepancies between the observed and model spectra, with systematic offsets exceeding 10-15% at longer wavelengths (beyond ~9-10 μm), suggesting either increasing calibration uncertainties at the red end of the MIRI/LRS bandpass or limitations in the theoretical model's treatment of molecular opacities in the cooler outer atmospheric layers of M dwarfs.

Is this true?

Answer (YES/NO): NO